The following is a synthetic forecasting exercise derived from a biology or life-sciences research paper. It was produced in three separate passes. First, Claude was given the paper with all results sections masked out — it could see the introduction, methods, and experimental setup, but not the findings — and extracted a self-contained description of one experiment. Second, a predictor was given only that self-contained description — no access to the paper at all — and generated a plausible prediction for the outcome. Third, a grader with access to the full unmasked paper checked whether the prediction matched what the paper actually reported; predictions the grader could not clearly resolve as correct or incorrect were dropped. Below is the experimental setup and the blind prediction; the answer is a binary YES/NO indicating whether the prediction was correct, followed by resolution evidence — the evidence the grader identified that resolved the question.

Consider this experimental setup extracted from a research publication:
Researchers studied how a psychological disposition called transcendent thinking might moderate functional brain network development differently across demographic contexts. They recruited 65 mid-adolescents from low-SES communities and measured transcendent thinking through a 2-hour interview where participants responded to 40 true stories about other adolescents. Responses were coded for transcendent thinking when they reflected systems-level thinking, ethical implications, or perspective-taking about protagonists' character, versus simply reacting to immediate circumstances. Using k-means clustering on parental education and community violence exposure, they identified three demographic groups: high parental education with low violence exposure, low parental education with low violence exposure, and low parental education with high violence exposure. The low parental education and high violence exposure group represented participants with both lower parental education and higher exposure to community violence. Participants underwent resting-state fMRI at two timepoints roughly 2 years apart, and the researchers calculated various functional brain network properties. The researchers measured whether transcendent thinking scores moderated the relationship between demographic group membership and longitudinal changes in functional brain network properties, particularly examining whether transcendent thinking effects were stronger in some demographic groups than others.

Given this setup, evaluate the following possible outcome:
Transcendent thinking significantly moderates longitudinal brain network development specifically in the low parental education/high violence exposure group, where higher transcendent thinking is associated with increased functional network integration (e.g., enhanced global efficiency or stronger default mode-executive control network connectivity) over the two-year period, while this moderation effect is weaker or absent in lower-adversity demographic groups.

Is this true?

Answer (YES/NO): NO